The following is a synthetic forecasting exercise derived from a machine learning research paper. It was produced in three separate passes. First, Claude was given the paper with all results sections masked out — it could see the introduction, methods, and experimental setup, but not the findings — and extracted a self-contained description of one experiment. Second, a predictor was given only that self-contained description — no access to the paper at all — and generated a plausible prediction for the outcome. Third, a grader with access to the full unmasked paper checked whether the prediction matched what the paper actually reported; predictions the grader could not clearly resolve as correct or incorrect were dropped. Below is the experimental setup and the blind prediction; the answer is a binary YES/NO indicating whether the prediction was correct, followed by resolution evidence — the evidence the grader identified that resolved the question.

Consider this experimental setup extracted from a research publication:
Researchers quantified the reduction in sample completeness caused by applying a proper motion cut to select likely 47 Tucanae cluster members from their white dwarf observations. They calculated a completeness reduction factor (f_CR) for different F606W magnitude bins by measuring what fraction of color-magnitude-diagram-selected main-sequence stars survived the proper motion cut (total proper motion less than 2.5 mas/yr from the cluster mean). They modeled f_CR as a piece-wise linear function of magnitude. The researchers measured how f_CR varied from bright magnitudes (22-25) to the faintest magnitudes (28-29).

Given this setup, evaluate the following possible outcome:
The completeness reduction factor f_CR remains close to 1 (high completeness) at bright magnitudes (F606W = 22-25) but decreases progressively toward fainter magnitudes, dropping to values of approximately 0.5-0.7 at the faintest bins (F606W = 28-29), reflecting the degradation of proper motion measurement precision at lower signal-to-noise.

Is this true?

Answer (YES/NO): NO